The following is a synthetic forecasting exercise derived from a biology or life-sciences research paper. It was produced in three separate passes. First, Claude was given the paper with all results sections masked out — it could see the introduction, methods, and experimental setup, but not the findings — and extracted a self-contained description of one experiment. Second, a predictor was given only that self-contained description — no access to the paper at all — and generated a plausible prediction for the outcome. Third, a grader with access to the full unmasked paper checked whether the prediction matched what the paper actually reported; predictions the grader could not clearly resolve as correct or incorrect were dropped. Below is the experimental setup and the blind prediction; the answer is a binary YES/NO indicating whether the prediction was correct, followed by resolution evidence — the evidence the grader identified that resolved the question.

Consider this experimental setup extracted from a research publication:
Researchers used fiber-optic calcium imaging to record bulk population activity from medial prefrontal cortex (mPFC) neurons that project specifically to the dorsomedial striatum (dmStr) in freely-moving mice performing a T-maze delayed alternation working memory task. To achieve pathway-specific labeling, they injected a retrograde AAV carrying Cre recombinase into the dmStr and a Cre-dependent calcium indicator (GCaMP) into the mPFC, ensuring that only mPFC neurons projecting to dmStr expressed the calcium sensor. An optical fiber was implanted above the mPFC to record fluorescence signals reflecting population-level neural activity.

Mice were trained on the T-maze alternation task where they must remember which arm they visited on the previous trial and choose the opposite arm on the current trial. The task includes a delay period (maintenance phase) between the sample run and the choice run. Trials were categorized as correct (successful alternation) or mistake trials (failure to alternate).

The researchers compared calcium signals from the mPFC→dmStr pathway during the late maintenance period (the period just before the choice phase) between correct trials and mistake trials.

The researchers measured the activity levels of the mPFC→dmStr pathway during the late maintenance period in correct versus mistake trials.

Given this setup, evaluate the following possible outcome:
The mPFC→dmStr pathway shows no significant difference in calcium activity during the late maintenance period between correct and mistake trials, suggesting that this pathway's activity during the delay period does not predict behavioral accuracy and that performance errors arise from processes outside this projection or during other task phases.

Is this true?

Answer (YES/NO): NO